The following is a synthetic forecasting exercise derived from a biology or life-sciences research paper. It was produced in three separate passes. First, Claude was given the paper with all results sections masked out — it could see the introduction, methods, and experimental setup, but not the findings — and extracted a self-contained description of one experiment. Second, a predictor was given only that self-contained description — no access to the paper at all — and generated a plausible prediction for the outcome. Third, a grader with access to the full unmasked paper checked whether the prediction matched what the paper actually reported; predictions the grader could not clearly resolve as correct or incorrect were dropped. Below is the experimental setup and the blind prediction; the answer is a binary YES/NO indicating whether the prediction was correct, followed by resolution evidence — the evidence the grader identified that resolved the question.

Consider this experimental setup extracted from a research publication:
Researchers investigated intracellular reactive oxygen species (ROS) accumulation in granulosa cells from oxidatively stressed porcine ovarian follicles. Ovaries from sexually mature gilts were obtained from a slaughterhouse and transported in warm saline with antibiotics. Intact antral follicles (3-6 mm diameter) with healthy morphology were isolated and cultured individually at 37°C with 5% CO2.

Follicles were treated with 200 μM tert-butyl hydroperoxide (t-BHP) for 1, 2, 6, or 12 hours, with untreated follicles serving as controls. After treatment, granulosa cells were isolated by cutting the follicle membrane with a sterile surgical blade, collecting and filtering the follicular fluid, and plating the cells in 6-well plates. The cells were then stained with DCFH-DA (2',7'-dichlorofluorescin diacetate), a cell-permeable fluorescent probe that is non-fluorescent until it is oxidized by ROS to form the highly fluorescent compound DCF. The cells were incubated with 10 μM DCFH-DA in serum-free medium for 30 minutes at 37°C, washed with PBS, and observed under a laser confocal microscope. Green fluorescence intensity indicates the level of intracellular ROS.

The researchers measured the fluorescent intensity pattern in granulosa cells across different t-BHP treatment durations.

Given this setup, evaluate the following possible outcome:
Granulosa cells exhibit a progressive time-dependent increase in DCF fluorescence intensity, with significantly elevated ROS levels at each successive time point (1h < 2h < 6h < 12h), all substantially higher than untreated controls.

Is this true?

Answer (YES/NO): NO